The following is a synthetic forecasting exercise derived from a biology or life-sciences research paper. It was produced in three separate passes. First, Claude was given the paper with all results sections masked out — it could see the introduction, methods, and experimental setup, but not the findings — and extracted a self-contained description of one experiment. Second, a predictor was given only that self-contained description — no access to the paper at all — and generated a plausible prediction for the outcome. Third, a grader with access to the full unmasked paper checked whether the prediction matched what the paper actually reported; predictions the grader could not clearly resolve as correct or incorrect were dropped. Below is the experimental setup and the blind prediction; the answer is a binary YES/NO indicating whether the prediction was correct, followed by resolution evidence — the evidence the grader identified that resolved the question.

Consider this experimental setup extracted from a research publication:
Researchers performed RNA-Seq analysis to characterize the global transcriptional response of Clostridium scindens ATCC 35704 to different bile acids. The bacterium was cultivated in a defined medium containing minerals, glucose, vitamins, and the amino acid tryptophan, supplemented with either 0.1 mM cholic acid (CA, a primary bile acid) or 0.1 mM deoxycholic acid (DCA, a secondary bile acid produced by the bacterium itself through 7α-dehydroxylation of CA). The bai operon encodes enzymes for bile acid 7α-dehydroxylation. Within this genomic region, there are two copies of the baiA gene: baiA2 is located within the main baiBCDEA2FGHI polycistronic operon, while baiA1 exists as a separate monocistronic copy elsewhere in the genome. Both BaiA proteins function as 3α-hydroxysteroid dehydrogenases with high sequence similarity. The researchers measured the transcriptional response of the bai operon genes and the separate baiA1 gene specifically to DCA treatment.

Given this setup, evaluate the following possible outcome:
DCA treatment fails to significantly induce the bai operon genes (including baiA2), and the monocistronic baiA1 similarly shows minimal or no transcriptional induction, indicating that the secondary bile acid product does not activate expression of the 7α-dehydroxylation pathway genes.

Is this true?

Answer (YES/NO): NO